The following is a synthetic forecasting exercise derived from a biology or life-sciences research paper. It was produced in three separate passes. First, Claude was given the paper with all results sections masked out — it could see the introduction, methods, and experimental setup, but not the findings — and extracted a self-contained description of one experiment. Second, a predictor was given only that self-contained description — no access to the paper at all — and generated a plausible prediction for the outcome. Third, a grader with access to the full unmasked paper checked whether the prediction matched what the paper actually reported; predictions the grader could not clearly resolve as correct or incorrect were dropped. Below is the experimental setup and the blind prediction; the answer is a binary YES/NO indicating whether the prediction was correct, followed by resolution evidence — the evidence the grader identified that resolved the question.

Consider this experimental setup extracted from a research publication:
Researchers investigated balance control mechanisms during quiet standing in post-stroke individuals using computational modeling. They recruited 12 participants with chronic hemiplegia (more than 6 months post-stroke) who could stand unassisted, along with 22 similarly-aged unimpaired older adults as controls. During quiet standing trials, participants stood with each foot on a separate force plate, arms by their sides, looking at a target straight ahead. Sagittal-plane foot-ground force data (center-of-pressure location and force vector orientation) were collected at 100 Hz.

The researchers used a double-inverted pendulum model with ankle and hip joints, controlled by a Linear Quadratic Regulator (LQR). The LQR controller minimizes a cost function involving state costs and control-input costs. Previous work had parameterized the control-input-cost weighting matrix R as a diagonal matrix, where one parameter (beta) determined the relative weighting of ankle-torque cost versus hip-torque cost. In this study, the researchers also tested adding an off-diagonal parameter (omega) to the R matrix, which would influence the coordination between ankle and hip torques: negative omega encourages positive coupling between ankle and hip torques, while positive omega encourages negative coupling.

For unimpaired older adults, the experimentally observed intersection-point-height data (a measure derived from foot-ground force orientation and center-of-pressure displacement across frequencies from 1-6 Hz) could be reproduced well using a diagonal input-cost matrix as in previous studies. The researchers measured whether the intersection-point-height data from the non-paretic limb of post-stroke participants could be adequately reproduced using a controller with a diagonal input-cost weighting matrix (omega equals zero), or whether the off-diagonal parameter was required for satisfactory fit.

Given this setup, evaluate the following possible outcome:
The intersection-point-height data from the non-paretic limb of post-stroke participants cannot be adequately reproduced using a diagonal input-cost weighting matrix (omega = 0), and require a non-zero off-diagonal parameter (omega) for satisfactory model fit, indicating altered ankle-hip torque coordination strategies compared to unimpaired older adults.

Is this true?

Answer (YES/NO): YES